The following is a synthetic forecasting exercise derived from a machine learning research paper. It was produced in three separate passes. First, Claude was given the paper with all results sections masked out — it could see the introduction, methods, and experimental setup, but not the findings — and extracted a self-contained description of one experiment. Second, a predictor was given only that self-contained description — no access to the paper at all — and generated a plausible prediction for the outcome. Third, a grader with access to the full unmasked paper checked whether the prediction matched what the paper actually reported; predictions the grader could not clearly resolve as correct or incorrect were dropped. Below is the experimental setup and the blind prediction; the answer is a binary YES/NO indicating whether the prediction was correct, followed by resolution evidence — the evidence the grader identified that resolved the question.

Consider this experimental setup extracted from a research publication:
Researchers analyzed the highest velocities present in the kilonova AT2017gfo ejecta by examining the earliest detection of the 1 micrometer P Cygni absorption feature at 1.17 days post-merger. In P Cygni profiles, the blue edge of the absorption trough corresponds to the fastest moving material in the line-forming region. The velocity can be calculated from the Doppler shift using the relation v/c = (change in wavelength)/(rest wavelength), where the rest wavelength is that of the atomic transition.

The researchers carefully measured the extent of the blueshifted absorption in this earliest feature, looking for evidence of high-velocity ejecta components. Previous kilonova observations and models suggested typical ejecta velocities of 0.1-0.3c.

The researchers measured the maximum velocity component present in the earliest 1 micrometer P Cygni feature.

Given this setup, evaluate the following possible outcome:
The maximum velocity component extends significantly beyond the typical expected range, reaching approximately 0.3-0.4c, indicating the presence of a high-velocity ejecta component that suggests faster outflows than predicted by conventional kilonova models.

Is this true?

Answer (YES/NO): NO